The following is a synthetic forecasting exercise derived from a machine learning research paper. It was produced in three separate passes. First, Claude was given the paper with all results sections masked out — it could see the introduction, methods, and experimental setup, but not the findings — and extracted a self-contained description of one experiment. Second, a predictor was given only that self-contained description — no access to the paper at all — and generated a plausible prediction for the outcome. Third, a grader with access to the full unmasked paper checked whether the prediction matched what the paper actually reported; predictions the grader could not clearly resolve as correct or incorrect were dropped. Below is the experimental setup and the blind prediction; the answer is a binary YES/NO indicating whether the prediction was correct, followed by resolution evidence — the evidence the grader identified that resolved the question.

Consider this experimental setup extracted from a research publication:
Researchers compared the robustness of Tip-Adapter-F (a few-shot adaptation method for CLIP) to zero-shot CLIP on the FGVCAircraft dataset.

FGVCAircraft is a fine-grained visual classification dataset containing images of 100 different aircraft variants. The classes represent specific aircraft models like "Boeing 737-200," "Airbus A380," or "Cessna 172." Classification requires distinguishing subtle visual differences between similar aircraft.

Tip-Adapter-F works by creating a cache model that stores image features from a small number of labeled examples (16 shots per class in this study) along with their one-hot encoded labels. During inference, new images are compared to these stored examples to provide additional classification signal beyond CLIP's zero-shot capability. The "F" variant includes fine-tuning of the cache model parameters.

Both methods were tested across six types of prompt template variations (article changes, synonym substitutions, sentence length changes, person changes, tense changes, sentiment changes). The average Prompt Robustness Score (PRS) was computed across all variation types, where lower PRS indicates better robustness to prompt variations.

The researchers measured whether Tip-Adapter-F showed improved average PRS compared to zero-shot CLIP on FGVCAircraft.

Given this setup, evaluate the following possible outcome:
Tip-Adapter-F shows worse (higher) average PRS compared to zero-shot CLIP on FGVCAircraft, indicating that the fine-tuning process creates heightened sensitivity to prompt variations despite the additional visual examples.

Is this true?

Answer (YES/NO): NO